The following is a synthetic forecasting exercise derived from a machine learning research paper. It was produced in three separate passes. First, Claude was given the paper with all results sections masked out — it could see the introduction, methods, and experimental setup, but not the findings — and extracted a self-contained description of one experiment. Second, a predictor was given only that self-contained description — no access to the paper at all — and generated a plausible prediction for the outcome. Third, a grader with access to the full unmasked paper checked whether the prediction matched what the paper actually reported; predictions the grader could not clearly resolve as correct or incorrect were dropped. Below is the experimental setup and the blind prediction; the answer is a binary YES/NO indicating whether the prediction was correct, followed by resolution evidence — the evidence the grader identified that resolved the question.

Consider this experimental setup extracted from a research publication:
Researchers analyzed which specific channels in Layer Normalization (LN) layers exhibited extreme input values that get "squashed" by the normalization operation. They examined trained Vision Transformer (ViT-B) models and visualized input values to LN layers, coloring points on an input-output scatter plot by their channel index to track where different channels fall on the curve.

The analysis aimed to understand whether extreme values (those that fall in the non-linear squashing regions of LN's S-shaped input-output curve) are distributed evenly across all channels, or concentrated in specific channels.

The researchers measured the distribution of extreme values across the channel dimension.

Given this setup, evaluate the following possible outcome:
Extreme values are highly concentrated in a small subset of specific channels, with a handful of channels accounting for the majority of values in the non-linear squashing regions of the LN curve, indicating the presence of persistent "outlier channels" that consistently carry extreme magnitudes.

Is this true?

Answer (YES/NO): YES